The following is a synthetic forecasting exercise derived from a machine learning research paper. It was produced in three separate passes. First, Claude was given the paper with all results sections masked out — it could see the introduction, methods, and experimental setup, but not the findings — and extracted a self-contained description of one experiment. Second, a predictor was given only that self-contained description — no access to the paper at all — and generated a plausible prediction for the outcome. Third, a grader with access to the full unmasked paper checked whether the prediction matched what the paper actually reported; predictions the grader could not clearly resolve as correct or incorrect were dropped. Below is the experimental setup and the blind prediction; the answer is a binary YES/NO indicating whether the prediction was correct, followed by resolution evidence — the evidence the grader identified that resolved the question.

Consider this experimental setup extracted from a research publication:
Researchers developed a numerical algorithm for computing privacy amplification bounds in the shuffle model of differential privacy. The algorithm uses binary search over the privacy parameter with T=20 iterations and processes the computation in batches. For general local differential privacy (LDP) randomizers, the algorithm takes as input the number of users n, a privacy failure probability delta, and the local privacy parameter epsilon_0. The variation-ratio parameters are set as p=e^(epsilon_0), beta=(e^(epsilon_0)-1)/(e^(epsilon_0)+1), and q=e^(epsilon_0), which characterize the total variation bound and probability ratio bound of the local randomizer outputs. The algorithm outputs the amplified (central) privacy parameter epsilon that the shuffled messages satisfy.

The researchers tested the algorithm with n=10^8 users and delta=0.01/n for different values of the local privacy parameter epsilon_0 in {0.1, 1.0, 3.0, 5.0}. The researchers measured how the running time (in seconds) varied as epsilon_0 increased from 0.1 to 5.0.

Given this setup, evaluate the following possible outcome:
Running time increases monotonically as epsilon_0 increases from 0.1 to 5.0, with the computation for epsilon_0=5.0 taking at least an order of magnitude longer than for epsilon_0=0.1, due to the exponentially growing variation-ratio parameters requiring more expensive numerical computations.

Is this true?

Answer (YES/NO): NO